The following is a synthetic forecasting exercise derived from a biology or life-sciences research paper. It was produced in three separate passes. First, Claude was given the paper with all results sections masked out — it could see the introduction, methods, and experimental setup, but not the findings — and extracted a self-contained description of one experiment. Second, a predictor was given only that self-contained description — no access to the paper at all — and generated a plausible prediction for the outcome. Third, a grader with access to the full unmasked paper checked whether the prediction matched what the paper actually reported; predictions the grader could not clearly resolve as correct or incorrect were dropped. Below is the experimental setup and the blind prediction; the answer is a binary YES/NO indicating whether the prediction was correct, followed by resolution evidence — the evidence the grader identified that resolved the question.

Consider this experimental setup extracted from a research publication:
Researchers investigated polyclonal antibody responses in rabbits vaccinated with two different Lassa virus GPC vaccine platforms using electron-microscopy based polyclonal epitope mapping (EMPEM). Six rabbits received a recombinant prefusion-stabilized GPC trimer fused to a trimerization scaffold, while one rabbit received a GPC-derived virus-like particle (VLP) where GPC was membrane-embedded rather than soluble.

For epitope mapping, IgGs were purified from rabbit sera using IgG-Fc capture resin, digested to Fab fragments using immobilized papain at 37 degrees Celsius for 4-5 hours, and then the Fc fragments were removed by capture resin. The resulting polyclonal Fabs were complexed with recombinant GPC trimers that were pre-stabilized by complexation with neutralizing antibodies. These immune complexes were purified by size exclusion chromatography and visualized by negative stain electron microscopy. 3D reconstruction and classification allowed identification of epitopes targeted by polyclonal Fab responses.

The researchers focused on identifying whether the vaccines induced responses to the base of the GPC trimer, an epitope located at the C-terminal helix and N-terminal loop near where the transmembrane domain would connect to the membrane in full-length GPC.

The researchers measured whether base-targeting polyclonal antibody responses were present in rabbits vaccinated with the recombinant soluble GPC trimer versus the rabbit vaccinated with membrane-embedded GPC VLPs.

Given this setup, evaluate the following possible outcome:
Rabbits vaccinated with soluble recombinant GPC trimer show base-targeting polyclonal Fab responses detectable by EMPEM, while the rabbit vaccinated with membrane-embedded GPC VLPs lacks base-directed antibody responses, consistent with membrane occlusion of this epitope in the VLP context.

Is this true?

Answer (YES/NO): YES